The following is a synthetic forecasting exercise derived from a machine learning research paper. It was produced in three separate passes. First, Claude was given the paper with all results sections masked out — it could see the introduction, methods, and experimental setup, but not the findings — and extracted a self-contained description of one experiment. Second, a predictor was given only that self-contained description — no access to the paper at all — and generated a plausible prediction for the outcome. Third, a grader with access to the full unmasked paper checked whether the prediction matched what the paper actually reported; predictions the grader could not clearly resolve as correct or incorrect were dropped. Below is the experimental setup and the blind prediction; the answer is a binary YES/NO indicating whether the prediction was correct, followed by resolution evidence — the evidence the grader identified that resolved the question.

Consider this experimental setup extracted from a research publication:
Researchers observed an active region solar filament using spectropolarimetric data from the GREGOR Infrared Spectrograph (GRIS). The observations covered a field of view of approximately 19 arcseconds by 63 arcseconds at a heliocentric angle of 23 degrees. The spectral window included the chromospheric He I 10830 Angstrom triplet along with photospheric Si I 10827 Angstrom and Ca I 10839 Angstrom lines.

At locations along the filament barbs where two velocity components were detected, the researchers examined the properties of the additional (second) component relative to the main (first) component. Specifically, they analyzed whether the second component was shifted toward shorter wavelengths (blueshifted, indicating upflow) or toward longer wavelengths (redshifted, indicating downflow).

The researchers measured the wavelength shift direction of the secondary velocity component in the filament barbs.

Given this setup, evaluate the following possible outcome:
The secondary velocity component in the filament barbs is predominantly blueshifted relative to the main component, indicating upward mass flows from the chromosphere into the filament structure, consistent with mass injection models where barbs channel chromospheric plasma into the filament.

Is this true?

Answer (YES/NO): NO